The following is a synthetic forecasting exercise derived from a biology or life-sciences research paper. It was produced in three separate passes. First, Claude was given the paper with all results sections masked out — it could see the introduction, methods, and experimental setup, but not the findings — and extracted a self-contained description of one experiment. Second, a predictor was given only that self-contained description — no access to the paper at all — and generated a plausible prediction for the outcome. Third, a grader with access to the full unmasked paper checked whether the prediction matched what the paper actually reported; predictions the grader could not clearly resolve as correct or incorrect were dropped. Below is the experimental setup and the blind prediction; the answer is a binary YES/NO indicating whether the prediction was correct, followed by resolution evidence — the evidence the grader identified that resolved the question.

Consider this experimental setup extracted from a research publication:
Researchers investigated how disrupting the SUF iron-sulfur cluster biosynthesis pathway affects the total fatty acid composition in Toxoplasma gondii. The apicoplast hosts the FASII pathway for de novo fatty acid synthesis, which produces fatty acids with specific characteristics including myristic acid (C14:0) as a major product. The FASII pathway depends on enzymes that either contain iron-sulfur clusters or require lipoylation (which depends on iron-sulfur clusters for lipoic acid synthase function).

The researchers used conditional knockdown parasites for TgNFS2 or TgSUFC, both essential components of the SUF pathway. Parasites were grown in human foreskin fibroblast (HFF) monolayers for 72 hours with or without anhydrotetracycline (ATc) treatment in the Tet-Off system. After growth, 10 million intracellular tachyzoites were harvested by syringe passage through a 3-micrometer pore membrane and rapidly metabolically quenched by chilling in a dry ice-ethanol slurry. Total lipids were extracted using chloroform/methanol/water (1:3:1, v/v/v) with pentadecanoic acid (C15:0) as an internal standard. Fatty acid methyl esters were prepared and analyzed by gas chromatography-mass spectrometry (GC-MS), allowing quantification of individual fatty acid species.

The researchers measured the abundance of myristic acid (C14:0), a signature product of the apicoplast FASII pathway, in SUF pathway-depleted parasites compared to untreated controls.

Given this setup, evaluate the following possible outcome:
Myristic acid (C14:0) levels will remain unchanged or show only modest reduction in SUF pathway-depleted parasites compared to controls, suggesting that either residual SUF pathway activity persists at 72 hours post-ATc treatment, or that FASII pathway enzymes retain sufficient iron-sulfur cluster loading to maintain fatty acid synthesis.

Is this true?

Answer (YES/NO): NO